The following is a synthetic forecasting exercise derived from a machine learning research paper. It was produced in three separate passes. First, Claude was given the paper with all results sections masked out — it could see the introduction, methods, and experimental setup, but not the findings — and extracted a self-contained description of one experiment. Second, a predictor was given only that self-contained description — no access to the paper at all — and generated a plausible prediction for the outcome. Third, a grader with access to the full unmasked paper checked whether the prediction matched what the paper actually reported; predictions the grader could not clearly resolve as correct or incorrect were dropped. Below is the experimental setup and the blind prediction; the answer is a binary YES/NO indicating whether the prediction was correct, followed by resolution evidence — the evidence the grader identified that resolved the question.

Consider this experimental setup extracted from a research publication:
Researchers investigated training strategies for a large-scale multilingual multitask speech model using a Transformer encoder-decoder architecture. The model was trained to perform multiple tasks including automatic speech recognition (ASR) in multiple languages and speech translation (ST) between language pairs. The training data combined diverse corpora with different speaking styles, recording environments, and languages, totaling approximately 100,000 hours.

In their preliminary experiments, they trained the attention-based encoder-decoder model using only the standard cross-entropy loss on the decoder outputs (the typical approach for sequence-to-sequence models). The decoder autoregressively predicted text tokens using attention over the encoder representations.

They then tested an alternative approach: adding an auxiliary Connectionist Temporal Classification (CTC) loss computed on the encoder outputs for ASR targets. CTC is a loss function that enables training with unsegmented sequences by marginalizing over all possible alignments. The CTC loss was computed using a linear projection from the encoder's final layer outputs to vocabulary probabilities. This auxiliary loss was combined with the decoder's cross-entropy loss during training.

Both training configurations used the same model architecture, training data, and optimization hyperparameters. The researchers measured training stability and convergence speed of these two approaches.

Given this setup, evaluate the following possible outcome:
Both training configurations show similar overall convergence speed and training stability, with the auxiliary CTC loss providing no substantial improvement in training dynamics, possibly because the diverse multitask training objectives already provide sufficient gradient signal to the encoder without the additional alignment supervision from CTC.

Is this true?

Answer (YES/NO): NO